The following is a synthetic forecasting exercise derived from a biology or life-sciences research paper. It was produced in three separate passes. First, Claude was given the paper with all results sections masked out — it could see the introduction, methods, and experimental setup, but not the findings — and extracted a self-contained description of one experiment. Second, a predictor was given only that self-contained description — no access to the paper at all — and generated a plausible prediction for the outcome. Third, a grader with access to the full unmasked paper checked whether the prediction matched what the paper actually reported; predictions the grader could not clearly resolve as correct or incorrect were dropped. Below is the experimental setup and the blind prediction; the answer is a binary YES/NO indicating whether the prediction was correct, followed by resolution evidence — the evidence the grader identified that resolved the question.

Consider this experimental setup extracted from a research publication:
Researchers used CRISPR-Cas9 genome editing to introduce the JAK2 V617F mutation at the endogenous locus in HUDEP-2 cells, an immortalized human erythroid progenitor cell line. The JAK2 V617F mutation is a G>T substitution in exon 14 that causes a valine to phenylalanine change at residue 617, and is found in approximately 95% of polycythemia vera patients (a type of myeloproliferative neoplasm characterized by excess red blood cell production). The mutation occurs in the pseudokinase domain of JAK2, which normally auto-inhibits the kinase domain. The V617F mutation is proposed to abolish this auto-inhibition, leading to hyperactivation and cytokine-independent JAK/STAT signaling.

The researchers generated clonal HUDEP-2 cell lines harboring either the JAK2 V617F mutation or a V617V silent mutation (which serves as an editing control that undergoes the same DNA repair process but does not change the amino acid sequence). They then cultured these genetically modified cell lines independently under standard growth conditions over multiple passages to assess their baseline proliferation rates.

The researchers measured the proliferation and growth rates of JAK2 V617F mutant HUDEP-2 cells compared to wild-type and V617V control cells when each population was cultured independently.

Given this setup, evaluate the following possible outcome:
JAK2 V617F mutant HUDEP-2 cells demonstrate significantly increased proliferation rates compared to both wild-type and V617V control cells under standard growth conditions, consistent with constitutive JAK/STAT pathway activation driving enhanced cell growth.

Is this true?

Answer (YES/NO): NO